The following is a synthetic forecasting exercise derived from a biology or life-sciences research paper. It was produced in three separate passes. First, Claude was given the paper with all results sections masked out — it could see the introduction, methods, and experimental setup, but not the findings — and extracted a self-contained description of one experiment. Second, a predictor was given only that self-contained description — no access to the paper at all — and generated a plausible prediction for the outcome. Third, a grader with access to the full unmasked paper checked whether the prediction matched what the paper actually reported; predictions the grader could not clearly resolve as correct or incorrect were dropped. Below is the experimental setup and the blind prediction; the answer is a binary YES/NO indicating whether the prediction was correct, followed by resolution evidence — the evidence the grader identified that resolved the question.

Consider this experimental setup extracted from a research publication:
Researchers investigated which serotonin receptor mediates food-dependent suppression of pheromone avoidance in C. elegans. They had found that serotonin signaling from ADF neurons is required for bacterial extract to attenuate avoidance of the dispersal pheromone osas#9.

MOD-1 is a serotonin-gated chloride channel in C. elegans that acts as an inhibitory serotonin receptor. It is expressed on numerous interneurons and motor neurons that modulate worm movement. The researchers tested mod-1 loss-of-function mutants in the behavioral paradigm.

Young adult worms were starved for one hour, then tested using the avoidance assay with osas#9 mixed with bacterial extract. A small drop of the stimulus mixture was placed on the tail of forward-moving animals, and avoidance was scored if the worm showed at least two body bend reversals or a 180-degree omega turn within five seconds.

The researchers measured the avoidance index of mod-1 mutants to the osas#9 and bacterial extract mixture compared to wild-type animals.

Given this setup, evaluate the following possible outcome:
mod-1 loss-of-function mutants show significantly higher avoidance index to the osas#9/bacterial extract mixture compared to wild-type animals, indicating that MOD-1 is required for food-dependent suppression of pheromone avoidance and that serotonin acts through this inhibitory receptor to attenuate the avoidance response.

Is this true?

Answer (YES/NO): YES